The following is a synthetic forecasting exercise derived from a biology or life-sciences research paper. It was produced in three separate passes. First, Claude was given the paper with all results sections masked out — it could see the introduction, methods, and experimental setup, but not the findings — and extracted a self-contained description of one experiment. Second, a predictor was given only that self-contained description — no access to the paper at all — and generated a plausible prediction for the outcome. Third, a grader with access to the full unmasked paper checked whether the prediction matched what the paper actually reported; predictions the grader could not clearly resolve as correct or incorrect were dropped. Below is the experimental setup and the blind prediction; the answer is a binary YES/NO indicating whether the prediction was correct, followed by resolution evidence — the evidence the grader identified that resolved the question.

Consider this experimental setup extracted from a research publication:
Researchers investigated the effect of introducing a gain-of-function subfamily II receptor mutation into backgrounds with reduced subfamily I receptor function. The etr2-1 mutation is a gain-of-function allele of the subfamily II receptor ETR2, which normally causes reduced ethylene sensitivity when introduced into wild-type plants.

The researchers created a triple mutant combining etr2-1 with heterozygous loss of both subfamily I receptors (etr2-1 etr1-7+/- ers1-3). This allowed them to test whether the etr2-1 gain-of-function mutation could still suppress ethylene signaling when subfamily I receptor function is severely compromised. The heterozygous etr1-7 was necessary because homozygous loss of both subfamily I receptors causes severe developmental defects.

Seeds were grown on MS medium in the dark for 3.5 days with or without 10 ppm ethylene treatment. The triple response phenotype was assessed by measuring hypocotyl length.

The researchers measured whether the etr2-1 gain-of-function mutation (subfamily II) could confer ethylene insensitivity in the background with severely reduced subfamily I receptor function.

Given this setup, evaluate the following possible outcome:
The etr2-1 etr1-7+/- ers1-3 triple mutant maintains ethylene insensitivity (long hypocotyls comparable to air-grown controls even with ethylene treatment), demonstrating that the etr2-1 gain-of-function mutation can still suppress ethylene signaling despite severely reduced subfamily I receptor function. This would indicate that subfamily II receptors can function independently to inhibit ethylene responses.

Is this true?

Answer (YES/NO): NO